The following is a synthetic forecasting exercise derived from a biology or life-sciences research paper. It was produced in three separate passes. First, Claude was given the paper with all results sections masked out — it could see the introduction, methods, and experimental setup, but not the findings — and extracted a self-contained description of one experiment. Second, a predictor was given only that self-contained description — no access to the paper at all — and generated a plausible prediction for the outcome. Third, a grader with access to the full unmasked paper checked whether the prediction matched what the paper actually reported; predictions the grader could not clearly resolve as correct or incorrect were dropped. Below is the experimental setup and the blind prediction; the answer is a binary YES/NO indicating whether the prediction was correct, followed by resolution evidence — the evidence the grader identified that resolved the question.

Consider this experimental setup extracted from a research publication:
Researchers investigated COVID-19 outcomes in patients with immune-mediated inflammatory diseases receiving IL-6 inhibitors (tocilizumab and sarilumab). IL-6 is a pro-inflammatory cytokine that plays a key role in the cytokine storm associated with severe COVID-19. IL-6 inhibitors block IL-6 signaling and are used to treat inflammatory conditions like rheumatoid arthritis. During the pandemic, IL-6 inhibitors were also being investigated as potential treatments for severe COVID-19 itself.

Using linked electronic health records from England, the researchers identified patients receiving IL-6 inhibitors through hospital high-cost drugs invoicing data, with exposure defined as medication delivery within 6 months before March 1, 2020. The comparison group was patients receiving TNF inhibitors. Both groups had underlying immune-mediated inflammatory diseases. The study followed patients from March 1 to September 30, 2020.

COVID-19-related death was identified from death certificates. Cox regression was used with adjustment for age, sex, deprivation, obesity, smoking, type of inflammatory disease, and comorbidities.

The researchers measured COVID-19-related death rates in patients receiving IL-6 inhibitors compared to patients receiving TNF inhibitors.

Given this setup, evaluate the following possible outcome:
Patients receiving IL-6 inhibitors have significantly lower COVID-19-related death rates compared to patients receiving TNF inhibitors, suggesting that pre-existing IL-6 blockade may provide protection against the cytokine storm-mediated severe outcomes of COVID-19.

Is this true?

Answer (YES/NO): NO